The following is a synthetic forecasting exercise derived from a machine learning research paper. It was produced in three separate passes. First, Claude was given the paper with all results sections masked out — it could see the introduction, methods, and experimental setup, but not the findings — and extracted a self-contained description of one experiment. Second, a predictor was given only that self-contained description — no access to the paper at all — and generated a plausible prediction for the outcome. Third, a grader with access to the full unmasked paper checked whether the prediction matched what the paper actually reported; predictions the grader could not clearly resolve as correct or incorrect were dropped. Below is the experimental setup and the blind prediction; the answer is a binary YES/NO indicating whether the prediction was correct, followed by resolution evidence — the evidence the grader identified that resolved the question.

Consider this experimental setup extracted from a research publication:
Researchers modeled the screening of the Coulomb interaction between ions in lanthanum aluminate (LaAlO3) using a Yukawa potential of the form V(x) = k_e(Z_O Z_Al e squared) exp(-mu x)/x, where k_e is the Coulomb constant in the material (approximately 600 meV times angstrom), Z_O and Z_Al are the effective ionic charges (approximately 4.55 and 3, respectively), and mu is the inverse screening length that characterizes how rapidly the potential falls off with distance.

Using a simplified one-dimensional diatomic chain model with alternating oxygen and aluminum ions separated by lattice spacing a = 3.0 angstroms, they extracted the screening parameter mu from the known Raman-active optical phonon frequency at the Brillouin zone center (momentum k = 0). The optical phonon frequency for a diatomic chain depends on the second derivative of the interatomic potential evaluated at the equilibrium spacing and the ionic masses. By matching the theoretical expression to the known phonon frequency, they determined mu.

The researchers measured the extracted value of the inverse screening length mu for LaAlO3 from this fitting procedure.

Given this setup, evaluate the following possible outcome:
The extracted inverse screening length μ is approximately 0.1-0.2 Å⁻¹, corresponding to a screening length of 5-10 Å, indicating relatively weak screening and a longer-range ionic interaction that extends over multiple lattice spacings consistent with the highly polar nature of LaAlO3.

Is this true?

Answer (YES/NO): NO